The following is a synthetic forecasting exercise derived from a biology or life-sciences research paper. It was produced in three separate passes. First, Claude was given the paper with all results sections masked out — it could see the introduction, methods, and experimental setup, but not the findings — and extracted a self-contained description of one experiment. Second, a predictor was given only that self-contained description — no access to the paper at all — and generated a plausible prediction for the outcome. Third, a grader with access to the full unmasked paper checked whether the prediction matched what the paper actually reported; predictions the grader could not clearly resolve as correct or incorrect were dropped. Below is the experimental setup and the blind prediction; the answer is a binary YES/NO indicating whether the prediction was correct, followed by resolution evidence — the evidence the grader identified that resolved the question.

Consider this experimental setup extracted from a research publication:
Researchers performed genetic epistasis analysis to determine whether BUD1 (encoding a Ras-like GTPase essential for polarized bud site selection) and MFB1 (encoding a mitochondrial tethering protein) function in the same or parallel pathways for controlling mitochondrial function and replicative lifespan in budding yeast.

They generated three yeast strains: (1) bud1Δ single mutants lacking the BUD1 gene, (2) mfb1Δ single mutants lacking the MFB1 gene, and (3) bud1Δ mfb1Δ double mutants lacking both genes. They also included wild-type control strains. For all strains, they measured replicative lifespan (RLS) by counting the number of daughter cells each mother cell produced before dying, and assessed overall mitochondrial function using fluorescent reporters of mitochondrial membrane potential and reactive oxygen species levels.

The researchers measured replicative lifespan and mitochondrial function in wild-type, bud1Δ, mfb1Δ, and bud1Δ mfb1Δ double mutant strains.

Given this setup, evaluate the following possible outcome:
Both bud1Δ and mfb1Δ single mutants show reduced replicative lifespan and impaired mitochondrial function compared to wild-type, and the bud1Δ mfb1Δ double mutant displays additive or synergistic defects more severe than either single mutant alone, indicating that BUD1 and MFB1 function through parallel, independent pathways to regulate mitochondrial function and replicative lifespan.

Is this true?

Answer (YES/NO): NO